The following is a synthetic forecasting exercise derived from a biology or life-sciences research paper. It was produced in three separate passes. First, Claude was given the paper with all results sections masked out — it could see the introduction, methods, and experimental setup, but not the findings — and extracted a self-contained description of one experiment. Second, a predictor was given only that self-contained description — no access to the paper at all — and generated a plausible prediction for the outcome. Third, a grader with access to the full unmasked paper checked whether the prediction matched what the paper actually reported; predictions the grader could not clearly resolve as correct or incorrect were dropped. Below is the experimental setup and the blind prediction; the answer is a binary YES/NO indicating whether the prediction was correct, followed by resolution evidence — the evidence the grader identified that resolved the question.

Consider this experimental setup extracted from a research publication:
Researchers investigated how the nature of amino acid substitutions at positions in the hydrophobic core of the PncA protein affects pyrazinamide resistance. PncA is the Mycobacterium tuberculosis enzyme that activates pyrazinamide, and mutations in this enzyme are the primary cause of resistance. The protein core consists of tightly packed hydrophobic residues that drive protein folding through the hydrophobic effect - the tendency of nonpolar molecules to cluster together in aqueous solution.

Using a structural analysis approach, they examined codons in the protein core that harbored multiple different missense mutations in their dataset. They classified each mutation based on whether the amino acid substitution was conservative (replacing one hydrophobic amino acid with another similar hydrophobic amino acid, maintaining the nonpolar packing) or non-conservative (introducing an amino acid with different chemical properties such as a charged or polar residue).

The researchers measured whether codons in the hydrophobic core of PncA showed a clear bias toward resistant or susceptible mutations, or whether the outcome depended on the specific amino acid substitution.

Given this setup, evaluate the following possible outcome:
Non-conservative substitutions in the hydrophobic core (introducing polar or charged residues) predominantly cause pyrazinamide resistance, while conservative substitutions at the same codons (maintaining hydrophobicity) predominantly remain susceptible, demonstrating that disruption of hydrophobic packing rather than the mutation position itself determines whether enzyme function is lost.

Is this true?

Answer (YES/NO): YES